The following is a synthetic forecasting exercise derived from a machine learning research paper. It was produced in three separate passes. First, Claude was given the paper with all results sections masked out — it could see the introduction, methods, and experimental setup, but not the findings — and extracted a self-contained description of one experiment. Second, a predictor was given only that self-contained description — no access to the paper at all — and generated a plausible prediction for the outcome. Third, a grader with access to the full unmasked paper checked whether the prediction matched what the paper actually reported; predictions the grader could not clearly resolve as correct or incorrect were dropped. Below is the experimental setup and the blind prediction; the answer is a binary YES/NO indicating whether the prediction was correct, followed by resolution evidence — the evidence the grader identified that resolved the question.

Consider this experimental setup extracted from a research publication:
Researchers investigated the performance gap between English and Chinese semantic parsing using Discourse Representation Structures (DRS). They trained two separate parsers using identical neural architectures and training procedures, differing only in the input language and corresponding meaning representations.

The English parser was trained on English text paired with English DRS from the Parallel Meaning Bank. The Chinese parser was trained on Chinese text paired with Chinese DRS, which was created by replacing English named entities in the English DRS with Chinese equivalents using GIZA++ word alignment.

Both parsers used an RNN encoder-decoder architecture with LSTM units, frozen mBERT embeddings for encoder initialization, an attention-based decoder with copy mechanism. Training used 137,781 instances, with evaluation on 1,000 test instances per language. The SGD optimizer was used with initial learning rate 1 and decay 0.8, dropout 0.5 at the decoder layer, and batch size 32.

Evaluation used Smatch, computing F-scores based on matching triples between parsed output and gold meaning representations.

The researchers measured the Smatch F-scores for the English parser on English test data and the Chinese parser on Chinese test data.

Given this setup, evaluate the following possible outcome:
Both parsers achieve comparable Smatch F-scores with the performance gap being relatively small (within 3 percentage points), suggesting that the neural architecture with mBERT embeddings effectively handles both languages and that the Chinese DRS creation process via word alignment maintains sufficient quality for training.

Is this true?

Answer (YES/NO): NO